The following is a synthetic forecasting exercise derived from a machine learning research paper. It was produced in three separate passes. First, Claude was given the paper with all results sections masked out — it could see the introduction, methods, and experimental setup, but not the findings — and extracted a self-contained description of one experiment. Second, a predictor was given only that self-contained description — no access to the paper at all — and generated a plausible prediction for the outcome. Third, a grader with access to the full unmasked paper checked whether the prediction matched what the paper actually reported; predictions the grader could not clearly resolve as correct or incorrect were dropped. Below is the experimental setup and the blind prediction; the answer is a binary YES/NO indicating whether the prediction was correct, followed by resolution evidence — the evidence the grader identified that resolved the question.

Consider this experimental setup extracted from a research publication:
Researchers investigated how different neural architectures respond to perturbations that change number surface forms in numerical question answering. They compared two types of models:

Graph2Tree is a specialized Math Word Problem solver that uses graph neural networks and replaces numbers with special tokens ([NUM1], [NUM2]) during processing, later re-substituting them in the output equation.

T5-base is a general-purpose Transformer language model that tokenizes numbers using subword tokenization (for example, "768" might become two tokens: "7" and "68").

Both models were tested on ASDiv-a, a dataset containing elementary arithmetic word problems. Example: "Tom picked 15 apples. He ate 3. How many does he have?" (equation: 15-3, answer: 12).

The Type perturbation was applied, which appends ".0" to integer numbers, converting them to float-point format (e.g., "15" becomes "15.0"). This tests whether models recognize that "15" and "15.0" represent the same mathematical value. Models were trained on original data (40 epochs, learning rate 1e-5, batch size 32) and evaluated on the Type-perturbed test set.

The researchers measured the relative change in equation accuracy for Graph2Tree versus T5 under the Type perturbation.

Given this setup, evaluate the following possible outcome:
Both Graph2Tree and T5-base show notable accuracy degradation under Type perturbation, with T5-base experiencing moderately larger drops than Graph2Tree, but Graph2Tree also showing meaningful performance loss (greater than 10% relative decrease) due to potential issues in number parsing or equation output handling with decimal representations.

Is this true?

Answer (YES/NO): NO